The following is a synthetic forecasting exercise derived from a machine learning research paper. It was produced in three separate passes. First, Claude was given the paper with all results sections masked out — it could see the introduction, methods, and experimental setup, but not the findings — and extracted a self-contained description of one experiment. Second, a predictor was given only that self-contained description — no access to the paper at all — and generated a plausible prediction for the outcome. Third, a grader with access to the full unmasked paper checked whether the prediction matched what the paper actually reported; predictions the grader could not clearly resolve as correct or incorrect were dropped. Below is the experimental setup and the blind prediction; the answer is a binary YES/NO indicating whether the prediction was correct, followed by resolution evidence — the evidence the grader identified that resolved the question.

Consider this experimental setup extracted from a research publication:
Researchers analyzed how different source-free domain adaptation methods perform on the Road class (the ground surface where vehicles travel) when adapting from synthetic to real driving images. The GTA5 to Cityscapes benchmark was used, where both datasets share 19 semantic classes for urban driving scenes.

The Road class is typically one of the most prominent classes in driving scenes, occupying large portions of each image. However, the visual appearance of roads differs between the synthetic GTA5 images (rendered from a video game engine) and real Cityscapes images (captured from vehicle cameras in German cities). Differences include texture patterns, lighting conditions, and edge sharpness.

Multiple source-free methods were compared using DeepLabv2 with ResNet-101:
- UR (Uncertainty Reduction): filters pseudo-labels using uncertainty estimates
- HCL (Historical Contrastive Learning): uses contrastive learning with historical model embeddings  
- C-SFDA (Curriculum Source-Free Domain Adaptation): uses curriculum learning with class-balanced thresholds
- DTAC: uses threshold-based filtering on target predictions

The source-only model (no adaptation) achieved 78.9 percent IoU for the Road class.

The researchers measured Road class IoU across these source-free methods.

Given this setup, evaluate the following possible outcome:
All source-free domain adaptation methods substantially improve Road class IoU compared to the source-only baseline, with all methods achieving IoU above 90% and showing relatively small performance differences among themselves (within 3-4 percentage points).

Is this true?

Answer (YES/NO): NO